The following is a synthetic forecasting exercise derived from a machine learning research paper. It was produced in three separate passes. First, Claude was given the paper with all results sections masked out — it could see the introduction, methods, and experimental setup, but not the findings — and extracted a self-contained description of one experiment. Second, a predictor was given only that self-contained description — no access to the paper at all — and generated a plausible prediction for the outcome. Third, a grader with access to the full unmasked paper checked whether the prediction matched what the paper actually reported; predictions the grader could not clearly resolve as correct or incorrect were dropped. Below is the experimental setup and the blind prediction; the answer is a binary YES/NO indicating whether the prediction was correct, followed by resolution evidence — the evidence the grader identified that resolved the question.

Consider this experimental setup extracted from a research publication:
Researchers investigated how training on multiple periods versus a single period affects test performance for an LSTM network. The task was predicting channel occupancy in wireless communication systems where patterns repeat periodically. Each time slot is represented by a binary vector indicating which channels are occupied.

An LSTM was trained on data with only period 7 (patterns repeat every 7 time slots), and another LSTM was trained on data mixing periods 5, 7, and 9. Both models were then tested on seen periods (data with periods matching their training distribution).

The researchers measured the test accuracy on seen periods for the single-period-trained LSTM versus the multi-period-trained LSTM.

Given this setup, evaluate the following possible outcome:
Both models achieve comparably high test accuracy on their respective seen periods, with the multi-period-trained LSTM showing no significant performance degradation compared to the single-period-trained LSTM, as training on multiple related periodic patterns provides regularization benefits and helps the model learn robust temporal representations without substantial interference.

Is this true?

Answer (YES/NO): NO